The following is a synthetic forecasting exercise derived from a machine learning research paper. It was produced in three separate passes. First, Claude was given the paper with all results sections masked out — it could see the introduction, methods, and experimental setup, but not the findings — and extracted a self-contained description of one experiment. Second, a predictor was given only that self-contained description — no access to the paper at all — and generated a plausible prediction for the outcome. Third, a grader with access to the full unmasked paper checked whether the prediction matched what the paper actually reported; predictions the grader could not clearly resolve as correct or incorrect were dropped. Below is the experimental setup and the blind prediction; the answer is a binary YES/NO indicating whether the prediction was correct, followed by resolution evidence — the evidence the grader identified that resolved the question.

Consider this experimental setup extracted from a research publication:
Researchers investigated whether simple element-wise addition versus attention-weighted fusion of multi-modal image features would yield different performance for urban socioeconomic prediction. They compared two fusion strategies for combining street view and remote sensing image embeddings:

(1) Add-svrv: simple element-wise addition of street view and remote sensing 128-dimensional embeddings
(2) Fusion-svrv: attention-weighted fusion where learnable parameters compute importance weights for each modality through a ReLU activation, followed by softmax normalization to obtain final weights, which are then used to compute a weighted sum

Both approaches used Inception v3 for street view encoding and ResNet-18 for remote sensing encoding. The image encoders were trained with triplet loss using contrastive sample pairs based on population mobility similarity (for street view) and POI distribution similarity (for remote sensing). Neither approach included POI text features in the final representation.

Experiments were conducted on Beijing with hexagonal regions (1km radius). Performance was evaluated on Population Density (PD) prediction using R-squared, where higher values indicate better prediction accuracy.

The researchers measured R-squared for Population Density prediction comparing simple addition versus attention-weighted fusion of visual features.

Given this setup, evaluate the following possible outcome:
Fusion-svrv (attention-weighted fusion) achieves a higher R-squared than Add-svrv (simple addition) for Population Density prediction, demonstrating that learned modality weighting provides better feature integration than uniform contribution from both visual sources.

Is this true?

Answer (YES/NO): YES